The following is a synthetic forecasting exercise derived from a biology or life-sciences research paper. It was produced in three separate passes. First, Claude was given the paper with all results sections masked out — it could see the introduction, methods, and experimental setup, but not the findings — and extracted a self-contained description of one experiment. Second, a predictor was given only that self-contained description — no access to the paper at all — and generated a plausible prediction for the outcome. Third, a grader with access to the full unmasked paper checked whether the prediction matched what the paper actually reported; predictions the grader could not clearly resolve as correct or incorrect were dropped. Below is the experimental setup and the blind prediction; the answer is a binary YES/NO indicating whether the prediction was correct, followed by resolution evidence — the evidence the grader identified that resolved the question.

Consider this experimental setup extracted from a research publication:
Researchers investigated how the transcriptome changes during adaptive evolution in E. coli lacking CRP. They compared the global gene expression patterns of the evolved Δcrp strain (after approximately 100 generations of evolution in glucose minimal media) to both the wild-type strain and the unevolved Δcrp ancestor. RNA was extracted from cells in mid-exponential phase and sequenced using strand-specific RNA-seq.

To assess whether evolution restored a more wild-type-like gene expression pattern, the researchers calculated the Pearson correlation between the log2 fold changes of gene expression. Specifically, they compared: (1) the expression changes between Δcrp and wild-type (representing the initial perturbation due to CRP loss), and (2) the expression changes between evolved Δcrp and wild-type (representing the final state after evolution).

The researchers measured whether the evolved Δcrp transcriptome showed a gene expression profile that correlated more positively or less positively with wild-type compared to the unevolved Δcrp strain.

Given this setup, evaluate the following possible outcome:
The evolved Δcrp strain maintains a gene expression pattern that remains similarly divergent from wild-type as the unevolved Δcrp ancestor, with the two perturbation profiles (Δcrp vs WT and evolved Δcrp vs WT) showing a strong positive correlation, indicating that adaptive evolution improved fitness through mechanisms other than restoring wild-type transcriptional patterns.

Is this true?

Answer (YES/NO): NO